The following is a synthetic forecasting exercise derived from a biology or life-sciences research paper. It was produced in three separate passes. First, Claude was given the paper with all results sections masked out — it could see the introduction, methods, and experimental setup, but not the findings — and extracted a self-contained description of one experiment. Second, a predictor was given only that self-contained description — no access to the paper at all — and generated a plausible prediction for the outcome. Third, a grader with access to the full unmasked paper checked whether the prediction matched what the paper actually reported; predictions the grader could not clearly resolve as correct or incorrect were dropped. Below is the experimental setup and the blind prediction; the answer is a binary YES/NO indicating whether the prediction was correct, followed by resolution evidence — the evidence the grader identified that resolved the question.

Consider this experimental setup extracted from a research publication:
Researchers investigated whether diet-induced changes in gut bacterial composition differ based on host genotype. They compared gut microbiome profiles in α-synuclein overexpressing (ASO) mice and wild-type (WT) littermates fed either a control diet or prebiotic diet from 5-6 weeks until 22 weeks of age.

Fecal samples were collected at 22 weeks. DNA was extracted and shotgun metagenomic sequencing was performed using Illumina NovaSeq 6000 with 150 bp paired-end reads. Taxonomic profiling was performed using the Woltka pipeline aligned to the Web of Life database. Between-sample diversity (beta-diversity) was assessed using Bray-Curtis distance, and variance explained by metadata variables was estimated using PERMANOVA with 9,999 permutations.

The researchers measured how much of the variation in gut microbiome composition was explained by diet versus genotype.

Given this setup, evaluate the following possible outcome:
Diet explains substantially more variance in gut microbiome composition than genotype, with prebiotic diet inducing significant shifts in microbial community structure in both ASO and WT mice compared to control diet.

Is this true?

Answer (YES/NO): YES